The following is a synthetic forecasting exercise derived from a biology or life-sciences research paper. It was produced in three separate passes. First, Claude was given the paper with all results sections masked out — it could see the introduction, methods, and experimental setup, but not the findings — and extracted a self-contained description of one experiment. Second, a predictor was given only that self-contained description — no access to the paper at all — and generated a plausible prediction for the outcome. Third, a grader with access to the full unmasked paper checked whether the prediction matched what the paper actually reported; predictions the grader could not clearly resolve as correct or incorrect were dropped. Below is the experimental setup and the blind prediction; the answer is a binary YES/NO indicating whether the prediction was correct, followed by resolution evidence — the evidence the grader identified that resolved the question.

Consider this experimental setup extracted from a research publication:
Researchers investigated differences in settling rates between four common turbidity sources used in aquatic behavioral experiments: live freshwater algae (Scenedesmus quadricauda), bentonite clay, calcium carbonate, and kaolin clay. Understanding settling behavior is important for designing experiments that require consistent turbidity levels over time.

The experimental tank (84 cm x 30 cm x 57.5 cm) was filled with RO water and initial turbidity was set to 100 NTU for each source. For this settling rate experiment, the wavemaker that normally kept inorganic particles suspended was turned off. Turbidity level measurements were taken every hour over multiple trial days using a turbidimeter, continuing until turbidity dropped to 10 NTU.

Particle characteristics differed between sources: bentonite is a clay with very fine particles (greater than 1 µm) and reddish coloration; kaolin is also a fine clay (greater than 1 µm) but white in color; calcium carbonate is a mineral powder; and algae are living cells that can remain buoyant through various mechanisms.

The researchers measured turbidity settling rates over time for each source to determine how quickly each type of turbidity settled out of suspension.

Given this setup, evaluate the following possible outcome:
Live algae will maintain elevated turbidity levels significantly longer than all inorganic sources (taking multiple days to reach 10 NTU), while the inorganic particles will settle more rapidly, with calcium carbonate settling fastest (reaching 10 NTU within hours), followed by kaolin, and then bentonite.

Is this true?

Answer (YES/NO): NO